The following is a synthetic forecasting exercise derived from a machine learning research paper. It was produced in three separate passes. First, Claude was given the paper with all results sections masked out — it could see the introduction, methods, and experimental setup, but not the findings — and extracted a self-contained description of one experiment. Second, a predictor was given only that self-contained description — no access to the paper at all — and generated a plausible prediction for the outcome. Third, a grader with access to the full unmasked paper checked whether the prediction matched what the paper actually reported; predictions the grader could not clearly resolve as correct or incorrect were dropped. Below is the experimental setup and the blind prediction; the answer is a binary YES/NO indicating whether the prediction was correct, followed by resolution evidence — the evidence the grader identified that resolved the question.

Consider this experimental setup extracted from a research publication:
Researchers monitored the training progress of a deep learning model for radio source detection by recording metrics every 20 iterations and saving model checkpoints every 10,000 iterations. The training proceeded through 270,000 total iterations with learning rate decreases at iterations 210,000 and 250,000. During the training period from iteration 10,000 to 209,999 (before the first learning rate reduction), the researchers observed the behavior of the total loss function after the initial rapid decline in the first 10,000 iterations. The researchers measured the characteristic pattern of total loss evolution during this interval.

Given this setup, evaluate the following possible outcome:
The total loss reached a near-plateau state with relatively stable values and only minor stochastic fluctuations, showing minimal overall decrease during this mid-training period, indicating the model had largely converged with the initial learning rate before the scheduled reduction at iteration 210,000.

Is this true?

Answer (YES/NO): NO